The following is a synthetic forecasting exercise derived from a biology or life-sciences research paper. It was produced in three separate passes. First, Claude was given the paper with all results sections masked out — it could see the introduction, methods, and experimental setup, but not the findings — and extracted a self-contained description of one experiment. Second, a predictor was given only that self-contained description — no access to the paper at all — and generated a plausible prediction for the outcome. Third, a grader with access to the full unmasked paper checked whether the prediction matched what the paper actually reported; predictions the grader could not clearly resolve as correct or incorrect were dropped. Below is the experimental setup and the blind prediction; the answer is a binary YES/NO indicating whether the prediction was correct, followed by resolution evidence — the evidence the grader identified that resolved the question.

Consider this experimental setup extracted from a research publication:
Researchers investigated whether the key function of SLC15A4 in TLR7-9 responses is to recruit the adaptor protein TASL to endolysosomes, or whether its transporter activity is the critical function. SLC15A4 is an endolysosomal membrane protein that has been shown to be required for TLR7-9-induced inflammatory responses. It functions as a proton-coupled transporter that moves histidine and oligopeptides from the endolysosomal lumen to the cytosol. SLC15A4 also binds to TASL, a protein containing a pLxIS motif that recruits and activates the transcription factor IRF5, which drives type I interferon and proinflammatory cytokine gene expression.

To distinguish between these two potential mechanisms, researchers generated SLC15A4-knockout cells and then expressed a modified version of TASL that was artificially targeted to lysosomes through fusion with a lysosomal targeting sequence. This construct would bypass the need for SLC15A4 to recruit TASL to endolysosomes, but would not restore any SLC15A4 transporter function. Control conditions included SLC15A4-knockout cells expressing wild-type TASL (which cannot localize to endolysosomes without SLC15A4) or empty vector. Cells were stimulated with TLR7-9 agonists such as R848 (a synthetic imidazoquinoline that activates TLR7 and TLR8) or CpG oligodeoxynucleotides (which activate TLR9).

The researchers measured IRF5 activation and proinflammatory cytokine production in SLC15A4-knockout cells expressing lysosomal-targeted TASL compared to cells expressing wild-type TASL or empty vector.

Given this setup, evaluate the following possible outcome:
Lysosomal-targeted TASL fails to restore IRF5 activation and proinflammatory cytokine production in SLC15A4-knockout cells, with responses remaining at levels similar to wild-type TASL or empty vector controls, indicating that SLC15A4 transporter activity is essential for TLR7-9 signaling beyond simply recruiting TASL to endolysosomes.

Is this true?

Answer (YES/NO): NO